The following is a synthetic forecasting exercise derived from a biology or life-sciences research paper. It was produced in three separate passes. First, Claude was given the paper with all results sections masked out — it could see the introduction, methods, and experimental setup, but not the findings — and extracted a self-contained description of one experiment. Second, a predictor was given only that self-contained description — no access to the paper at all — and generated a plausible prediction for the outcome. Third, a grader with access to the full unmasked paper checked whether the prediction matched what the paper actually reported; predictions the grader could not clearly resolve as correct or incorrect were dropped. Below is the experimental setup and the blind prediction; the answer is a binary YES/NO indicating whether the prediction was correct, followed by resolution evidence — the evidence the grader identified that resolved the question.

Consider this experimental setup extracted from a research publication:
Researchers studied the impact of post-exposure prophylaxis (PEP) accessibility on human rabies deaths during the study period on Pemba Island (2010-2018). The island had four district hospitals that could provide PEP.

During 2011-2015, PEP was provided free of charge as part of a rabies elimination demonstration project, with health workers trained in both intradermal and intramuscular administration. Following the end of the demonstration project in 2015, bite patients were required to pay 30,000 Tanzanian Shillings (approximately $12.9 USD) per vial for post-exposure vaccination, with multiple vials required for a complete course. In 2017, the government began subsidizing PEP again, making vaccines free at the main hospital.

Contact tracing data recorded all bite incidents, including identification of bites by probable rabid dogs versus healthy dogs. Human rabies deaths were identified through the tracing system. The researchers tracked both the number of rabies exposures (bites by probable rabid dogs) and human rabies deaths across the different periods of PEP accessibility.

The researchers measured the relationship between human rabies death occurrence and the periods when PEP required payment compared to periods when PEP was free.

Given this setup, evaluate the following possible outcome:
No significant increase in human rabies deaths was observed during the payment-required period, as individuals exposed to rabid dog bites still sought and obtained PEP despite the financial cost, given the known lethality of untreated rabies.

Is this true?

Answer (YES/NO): NO